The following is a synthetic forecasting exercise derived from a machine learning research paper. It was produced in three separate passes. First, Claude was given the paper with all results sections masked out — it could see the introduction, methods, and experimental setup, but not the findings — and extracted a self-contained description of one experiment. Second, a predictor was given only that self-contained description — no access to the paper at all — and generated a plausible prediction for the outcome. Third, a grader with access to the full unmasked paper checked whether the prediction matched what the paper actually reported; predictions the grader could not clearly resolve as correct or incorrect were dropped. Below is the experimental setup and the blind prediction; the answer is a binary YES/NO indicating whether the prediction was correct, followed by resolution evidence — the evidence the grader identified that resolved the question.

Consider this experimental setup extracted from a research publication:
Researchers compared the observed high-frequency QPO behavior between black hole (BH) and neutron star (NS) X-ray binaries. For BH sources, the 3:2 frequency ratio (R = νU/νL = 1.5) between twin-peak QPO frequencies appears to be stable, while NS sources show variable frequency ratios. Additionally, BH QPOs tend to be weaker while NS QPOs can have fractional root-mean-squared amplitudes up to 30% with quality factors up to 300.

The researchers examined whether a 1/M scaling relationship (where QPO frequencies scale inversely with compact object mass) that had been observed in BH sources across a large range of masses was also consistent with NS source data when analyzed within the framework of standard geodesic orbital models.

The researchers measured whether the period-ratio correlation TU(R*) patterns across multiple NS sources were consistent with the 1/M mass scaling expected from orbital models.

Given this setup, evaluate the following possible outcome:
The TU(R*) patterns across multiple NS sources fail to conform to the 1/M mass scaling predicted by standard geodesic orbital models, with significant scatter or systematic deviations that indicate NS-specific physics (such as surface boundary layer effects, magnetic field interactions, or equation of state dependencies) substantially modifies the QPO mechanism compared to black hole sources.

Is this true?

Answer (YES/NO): NO